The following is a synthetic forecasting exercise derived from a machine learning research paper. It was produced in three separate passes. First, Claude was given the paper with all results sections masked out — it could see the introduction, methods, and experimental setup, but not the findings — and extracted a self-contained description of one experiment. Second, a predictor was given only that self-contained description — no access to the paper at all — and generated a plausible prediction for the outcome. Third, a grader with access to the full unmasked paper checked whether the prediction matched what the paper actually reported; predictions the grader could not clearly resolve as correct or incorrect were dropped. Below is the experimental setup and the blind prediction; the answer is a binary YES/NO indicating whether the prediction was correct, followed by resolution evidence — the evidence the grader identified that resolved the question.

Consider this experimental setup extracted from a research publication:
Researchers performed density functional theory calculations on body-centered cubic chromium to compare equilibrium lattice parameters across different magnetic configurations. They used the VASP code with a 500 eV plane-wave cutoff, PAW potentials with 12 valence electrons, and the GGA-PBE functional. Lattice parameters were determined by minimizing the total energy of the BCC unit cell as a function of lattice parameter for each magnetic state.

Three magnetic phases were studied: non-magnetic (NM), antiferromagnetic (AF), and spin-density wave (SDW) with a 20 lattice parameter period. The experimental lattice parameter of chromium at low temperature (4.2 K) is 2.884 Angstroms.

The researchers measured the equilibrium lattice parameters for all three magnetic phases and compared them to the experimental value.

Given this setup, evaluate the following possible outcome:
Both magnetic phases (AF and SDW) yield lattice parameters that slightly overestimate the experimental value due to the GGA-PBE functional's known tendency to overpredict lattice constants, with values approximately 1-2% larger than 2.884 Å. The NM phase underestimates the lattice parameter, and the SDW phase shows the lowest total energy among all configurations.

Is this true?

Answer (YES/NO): NO